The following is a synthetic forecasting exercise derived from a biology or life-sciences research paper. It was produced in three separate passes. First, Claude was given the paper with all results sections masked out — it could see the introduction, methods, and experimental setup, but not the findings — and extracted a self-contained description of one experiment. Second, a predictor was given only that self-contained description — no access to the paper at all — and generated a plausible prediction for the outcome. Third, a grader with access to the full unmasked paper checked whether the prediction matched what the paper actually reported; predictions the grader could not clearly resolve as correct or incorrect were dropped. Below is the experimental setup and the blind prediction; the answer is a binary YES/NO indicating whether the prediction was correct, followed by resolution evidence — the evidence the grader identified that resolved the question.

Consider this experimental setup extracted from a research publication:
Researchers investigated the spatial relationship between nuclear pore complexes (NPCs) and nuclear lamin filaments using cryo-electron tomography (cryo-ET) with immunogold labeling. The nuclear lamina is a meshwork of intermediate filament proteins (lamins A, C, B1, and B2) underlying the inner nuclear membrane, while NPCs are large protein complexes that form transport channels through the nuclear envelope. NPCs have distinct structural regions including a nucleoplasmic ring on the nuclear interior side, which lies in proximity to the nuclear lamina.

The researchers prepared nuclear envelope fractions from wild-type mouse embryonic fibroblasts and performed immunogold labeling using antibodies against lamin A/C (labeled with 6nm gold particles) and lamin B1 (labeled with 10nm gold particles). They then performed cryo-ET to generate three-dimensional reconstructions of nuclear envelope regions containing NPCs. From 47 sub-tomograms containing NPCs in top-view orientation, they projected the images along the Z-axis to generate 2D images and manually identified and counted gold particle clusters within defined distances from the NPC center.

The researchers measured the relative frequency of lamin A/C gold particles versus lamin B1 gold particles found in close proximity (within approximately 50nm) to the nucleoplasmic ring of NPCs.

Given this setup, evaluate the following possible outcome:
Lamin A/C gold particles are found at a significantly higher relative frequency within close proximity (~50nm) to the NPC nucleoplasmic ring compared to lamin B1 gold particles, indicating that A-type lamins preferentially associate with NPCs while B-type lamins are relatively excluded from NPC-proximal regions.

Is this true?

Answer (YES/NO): NO